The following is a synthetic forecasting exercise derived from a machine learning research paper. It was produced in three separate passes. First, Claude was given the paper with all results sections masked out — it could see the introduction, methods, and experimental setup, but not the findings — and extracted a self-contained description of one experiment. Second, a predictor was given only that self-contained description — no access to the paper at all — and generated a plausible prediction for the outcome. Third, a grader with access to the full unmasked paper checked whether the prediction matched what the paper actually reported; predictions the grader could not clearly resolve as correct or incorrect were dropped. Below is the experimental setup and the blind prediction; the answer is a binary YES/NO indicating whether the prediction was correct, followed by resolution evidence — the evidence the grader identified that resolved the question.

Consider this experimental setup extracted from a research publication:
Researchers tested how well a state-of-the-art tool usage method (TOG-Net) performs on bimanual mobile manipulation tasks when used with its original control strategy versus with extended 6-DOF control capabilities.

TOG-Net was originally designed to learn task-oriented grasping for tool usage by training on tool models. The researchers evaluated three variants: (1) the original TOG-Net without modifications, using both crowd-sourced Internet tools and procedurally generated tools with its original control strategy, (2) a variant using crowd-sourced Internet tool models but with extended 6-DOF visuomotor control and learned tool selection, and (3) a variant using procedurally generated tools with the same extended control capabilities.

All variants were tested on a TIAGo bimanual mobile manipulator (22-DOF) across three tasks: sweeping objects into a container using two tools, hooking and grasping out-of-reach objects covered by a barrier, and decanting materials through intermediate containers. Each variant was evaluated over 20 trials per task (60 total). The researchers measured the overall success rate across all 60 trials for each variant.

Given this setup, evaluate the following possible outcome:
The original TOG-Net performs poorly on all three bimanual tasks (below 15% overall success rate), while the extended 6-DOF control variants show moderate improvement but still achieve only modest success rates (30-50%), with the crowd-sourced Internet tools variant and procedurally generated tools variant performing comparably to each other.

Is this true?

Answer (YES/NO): NO